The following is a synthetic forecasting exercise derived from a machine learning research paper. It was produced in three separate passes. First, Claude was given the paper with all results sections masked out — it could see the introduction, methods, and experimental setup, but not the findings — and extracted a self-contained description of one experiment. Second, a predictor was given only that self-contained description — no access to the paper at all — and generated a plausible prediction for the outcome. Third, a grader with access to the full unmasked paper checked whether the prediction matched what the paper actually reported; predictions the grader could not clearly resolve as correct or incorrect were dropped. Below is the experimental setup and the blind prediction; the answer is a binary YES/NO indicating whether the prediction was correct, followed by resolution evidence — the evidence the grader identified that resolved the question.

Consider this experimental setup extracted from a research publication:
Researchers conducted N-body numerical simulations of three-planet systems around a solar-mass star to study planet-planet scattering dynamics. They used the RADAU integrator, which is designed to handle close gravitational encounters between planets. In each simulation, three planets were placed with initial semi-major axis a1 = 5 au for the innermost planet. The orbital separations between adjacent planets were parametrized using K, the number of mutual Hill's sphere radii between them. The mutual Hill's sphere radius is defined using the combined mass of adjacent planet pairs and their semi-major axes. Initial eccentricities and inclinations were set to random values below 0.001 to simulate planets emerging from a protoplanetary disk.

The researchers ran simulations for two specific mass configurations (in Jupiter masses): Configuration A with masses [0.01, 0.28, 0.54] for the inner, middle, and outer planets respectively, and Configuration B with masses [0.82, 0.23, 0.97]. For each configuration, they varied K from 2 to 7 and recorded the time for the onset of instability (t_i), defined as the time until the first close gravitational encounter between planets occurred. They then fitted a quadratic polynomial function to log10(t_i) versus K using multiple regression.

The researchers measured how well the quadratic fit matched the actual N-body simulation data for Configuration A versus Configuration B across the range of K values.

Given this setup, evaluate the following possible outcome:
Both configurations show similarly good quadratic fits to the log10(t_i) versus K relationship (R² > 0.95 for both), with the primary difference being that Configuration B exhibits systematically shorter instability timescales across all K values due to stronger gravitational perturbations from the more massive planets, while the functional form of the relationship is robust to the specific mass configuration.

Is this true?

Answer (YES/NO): NO